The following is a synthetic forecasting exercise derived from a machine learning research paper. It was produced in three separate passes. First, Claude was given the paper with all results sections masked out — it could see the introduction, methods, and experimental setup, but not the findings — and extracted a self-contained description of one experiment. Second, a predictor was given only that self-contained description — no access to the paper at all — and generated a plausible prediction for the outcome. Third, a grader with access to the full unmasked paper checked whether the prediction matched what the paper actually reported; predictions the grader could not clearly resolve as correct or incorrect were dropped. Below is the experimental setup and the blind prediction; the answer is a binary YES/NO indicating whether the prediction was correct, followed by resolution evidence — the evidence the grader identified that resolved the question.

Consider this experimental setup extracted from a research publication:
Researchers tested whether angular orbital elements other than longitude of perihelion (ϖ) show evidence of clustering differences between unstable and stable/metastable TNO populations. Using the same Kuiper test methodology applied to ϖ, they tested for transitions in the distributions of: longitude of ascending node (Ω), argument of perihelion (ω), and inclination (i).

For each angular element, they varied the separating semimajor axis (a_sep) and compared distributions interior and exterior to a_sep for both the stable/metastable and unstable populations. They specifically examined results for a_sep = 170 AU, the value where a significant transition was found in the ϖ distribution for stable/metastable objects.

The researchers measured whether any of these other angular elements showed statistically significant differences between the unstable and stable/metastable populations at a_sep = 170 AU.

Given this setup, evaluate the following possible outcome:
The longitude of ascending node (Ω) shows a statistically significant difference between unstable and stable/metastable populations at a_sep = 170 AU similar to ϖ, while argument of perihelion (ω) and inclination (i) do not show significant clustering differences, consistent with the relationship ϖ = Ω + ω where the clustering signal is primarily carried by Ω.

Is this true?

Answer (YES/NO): NO